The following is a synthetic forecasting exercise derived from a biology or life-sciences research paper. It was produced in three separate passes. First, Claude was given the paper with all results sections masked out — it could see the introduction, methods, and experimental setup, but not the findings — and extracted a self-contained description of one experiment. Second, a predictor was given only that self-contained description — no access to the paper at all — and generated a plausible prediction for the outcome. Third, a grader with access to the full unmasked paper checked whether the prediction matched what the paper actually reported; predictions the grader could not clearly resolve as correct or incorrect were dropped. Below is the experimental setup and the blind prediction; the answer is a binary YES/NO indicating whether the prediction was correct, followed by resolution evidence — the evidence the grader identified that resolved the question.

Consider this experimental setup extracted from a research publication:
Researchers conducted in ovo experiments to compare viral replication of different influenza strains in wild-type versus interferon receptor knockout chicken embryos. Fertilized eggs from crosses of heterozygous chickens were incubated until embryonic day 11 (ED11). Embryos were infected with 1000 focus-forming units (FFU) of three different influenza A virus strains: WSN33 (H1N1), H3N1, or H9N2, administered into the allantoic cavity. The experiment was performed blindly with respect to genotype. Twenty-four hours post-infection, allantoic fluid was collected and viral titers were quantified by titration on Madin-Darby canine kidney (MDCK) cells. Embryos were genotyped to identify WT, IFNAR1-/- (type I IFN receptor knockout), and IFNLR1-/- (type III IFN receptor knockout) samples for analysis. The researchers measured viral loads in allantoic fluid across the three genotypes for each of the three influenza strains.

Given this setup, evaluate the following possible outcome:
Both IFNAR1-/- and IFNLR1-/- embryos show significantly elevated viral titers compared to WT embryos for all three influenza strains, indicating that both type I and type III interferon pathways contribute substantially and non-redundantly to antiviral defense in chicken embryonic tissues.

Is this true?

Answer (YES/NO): NO